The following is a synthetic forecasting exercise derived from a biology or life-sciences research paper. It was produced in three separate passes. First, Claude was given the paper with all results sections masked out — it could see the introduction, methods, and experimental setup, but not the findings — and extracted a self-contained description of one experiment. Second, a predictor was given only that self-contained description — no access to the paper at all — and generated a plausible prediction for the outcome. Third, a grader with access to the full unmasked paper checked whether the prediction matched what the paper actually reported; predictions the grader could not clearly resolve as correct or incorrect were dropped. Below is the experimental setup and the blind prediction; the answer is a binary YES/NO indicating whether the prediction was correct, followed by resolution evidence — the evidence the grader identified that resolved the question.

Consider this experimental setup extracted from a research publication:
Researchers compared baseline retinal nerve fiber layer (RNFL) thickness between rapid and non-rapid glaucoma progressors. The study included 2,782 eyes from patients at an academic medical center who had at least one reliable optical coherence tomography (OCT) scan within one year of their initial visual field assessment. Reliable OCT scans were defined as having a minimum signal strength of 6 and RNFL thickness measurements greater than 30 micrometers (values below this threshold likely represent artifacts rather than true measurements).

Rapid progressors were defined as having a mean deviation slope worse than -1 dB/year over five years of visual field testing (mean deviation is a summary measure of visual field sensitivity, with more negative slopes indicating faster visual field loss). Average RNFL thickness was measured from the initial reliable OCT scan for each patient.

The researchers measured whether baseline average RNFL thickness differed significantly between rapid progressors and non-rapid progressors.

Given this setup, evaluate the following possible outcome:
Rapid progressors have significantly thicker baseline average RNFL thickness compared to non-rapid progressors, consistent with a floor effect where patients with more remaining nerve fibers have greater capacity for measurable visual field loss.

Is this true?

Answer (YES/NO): NO